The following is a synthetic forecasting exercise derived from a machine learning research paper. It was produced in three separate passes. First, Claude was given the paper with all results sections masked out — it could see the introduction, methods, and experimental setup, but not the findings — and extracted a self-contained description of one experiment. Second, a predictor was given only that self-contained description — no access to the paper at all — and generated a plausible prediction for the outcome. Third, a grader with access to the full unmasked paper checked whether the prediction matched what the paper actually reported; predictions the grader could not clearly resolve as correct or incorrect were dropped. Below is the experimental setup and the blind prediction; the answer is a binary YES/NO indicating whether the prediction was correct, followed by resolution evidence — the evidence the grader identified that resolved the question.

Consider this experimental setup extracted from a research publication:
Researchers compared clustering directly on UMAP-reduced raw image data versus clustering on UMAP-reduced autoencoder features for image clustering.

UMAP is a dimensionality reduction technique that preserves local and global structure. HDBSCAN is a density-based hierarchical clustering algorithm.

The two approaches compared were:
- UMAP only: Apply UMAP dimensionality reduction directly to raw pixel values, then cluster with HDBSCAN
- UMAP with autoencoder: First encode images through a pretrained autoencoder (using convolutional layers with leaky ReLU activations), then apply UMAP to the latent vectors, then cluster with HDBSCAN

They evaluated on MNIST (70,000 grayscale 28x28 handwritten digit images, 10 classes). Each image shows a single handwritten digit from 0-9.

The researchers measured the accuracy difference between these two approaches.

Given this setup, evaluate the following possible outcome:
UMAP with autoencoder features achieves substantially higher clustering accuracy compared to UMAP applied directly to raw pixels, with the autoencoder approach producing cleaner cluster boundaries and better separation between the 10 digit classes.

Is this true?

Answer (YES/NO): YES